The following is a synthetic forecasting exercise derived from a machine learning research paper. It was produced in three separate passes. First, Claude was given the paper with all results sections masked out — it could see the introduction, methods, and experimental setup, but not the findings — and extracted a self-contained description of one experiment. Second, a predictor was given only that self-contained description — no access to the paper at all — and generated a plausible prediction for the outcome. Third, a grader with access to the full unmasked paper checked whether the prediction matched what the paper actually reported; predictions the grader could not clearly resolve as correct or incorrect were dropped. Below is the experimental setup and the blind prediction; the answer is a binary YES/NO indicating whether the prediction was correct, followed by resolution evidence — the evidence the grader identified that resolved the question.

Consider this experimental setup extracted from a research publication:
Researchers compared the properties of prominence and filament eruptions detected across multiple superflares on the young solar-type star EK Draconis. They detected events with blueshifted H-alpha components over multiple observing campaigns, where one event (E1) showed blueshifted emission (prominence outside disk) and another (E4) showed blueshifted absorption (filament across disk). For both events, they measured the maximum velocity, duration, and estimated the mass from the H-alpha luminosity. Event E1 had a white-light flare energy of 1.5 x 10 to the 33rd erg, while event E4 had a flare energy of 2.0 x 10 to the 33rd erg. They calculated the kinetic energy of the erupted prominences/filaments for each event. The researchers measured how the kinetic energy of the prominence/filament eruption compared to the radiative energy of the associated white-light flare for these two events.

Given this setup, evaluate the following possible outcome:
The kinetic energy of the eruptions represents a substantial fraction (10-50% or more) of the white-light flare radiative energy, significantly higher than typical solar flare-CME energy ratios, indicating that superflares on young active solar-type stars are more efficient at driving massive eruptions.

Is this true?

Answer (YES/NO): NO